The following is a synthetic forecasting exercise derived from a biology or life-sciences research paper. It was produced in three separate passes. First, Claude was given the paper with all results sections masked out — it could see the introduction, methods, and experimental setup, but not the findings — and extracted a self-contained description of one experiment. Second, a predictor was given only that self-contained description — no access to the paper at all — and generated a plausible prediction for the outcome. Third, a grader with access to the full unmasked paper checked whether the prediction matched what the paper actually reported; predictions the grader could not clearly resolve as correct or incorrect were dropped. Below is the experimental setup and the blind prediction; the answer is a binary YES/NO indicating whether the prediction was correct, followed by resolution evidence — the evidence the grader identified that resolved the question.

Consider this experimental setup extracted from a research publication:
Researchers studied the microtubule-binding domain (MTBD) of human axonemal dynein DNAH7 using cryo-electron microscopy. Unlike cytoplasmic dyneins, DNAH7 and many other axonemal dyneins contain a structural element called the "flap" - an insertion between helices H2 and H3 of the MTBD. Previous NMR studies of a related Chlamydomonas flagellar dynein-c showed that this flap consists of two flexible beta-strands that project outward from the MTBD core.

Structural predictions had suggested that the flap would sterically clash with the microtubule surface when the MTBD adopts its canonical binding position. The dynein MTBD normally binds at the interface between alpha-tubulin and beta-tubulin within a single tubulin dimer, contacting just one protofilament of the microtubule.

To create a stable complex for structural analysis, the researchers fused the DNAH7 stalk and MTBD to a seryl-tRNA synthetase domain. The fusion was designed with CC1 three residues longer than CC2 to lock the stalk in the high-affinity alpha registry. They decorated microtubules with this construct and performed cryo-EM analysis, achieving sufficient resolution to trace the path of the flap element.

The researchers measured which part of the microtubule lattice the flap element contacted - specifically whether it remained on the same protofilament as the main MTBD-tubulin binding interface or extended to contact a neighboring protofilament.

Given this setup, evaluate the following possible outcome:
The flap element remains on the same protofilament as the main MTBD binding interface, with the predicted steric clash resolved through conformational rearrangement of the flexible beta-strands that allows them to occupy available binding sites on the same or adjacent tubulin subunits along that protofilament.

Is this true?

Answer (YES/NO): NO